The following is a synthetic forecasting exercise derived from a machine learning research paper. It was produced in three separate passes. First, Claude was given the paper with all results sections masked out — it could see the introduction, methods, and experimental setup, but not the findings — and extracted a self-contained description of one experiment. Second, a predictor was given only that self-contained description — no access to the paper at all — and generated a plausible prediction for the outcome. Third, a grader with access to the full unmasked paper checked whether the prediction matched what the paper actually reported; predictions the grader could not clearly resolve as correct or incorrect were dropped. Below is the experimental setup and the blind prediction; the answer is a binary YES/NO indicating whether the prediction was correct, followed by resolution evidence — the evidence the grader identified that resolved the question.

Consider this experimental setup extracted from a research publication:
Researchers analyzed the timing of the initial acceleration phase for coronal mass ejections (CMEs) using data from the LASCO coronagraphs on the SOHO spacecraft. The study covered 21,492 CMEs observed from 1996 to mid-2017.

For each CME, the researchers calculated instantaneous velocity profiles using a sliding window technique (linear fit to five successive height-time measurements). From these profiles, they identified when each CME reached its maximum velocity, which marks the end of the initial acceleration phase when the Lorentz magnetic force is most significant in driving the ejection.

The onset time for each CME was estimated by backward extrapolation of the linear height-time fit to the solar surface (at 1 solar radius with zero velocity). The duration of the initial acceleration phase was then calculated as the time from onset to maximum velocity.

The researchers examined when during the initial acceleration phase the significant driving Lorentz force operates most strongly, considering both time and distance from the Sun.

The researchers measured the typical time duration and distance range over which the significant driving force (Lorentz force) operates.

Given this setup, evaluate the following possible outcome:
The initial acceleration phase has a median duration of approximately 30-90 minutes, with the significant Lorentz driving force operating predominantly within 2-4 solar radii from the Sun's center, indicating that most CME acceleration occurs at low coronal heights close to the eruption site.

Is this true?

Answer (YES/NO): NO